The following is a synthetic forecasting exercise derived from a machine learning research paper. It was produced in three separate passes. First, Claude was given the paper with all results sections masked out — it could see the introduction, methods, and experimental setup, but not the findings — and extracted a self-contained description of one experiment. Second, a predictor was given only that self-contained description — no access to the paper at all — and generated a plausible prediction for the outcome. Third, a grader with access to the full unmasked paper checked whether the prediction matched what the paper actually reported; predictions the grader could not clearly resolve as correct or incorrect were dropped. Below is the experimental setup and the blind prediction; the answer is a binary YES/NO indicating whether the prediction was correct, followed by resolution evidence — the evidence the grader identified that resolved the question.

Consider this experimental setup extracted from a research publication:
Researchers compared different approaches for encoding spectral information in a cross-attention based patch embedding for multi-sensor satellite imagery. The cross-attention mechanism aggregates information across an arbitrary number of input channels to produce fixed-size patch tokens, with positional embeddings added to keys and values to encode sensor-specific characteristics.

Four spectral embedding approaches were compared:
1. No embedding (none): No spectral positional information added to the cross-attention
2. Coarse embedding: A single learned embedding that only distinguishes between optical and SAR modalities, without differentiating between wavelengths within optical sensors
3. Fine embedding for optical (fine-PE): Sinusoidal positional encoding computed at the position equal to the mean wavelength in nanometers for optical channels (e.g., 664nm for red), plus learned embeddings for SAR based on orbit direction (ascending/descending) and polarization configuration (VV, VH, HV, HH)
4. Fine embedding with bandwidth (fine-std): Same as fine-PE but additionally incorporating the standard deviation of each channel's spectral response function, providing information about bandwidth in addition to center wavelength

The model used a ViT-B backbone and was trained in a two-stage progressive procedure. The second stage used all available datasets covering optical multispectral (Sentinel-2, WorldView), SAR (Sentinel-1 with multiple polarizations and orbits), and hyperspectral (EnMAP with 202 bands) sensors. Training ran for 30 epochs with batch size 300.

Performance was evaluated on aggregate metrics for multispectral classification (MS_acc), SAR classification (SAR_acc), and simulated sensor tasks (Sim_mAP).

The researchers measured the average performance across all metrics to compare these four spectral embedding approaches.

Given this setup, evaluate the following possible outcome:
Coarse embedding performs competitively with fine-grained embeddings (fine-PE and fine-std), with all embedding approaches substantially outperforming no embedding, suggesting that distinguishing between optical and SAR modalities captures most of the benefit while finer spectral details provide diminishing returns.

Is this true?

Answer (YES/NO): NO